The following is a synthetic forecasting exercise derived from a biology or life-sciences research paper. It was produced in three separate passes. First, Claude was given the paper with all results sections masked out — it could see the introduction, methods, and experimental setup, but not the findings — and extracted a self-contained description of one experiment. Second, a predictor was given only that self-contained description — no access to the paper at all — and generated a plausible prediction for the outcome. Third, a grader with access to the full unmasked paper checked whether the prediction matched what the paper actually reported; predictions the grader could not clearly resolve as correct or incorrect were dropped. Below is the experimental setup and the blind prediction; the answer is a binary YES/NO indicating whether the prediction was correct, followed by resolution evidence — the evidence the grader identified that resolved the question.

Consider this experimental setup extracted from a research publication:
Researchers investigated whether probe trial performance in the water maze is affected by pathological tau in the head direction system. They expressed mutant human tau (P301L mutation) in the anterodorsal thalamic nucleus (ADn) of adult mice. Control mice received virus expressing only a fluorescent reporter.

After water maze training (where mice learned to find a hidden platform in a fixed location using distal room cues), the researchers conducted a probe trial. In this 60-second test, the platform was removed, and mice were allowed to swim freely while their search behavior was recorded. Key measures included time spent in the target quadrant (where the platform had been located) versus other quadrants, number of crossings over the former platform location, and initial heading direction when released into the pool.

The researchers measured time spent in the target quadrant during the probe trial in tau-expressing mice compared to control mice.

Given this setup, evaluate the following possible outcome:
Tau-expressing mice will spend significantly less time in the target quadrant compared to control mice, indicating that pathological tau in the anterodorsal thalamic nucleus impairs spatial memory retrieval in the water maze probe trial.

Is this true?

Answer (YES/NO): NO